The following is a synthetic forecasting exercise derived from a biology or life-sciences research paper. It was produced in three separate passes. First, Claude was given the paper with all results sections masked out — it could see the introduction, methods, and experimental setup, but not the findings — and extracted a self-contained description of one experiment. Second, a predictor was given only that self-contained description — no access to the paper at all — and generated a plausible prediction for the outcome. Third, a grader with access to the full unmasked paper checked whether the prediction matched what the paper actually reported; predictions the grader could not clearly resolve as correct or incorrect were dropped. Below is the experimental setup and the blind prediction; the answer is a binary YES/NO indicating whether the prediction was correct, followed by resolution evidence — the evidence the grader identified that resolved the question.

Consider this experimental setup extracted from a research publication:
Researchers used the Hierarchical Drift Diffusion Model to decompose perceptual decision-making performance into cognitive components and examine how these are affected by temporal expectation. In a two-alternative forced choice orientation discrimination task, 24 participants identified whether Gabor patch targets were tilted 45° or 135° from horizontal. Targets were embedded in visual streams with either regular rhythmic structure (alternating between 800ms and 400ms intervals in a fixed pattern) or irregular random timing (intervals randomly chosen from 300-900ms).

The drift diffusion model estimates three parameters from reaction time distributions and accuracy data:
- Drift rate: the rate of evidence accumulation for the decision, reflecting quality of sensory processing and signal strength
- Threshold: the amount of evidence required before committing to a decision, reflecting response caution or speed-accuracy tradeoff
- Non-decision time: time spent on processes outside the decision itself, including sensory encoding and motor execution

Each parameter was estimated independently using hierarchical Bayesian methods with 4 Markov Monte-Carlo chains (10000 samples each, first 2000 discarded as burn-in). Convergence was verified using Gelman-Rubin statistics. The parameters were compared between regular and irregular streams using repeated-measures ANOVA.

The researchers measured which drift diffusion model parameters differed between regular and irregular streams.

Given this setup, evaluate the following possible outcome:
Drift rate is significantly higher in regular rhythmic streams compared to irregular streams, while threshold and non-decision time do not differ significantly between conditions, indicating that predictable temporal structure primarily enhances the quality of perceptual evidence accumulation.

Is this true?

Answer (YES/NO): NO